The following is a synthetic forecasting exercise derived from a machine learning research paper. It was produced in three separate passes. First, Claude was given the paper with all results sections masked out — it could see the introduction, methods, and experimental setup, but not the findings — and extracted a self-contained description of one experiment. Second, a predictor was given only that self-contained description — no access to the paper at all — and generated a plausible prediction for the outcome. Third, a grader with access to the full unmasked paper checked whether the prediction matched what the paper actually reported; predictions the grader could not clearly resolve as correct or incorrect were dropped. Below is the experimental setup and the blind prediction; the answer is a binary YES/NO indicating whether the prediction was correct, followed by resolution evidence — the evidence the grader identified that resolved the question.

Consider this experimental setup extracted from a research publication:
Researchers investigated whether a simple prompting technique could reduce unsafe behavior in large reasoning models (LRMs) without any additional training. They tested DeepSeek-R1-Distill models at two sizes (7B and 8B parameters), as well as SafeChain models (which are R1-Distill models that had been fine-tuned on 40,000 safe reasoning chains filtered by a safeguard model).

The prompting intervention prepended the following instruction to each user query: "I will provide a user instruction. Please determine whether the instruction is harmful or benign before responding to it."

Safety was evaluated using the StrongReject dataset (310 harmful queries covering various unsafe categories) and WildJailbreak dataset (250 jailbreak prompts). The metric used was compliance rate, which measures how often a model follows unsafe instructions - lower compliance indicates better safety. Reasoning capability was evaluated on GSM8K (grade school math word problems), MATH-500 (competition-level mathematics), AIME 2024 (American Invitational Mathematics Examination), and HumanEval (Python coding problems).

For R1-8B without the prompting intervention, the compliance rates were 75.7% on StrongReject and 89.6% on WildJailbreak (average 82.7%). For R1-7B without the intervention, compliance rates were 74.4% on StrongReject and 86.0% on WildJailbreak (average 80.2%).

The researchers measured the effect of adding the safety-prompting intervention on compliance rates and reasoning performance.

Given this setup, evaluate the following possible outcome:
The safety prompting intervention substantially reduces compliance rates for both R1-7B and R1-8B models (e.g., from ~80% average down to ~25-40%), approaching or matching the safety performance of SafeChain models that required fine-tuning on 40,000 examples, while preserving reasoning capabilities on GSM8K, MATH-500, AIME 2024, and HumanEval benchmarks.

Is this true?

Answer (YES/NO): NO